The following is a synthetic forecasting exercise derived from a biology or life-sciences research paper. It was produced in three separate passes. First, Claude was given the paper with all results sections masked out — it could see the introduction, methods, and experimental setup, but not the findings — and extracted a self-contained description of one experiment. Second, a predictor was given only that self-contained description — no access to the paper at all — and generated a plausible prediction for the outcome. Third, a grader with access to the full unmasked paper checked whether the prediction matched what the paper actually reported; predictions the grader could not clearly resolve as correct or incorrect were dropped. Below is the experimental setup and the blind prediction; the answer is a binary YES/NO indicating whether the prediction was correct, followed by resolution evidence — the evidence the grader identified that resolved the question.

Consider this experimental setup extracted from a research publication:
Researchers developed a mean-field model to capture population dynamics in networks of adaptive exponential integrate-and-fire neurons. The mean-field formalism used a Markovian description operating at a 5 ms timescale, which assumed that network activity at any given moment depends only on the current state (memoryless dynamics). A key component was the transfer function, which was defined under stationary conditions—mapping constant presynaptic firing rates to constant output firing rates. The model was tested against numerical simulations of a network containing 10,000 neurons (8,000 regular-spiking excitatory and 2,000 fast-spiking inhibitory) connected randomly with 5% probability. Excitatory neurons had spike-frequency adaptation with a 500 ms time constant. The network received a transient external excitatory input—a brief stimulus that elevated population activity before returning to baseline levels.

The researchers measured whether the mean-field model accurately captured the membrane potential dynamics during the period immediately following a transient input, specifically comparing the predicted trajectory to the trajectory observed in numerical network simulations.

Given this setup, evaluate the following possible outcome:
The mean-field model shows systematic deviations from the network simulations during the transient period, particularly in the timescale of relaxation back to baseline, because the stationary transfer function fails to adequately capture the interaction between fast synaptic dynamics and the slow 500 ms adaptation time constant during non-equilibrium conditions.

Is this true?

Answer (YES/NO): YES